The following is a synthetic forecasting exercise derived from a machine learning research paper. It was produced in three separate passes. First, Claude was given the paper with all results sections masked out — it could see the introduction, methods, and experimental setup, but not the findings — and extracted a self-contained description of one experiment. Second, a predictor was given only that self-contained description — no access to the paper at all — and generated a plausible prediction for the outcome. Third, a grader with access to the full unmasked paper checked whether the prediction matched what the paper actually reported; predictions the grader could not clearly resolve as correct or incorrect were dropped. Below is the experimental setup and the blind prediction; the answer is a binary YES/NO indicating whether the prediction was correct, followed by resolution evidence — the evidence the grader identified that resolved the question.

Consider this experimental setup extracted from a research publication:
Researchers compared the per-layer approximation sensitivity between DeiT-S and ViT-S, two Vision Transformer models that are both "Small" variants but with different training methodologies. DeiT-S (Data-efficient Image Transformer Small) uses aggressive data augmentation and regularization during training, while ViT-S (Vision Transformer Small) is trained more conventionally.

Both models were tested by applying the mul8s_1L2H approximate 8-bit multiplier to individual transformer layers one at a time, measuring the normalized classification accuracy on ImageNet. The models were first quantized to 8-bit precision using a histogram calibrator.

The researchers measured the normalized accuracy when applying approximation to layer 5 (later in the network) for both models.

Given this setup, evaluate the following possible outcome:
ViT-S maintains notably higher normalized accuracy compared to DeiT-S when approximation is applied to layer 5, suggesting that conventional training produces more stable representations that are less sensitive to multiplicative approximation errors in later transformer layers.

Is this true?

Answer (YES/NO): NO